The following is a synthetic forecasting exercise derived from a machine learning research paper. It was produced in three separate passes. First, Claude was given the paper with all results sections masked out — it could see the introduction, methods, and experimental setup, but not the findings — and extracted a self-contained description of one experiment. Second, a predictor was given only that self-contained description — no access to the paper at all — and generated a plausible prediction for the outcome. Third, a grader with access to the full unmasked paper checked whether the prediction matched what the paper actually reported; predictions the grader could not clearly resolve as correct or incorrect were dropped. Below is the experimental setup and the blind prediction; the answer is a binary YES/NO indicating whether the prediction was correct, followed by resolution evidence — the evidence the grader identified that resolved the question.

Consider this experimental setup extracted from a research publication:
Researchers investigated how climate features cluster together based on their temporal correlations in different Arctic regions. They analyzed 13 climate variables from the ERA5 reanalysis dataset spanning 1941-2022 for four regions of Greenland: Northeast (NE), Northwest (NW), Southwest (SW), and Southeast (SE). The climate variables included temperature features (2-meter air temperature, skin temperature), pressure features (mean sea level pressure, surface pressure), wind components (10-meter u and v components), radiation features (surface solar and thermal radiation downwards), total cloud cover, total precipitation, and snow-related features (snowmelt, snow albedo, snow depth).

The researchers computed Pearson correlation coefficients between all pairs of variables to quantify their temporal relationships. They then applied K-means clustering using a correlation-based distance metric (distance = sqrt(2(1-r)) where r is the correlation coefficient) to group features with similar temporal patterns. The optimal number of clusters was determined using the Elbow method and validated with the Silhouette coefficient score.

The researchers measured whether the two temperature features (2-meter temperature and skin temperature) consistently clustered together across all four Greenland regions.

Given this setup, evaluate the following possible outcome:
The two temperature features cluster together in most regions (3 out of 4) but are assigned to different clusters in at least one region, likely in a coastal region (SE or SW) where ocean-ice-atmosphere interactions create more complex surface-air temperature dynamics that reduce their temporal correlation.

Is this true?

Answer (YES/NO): NO